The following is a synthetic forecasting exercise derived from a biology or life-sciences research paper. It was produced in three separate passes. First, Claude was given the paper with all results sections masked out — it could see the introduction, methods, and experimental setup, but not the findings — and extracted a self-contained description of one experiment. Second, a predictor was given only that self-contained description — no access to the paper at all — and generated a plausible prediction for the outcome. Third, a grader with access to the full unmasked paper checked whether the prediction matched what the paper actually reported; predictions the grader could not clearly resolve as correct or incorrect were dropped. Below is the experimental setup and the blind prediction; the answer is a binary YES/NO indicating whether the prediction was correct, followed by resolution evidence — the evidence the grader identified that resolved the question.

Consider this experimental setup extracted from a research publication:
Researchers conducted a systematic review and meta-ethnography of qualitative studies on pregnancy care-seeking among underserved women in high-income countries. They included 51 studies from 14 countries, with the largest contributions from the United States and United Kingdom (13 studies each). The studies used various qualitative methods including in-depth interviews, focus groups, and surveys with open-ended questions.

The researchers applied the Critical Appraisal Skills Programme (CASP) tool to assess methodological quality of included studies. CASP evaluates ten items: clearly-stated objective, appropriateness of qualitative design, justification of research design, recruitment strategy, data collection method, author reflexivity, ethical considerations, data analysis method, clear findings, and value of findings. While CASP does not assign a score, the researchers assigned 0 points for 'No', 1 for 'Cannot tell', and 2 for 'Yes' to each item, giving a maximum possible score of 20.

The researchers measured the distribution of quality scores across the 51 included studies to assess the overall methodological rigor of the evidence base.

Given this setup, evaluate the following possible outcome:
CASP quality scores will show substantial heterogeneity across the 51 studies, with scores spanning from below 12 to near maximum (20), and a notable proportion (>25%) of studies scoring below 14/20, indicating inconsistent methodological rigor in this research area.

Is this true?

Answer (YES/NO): NO